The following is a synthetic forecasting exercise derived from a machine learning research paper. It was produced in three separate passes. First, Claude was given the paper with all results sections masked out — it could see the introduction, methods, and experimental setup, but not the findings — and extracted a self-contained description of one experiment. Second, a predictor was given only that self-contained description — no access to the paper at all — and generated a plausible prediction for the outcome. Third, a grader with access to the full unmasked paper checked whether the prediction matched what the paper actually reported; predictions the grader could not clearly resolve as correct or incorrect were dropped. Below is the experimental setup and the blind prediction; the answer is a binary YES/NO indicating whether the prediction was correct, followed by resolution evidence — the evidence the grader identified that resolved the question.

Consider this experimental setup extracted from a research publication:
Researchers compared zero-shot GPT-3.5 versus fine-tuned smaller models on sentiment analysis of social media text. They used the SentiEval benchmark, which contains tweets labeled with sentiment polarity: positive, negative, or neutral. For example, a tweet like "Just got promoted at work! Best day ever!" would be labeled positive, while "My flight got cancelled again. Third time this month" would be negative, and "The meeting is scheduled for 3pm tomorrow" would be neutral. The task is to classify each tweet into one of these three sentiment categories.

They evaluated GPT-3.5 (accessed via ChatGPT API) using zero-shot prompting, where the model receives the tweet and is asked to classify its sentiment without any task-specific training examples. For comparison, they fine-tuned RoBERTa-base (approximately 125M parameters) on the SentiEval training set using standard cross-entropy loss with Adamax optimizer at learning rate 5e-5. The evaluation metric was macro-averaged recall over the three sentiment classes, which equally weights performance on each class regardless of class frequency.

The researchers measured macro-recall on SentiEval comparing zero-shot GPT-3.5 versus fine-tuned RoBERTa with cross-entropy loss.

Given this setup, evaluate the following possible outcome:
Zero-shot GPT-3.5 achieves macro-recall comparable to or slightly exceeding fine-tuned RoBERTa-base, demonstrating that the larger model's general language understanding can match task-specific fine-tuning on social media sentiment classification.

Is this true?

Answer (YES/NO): NO